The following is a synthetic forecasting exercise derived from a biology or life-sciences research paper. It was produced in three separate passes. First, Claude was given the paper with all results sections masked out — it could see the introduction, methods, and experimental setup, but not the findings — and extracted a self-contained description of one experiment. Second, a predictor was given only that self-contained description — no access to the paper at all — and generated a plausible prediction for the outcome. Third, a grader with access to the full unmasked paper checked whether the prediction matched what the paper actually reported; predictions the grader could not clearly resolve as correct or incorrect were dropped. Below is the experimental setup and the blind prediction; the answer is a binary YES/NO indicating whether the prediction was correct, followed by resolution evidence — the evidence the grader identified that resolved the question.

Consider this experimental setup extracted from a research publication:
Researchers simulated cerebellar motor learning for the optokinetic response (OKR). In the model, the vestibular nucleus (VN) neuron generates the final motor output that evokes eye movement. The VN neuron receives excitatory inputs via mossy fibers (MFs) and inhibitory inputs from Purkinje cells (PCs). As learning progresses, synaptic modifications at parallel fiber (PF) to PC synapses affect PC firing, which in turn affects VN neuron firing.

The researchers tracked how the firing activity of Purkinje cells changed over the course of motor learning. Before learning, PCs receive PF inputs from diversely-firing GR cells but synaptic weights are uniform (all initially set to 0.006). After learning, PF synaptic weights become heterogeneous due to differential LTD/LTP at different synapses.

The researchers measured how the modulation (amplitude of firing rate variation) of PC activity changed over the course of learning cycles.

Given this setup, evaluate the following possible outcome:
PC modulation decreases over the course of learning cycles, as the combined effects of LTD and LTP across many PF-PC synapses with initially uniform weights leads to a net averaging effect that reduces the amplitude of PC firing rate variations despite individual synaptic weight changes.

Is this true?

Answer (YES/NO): NO